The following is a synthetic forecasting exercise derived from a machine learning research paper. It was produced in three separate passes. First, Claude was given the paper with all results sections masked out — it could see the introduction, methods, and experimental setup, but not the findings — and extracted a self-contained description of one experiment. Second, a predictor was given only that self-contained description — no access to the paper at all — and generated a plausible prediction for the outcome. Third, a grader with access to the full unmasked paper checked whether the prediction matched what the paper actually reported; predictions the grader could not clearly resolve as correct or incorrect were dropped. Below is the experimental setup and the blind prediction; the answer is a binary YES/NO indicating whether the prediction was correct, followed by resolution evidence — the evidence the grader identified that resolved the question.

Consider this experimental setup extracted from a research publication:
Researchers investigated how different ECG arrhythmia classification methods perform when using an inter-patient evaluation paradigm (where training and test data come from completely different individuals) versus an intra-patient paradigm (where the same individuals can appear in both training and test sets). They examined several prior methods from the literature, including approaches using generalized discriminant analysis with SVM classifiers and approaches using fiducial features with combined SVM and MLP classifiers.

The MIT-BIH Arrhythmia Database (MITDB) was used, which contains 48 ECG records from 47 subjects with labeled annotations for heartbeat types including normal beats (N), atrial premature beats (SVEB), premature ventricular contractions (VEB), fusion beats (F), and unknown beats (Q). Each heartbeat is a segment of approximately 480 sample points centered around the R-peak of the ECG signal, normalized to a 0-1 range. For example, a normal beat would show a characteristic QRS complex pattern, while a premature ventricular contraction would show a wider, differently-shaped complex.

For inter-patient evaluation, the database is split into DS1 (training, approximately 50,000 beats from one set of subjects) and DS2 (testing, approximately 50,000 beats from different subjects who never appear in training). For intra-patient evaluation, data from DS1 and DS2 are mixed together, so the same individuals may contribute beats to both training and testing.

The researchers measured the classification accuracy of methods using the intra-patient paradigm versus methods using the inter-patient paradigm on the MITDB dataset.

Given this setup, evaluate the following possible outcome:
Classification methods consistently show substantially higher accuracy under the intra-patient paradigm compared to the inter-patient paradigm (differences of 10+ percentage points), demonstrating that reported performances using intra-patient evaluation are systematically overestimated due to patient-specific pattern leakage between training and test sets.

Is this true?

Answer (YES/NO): NO